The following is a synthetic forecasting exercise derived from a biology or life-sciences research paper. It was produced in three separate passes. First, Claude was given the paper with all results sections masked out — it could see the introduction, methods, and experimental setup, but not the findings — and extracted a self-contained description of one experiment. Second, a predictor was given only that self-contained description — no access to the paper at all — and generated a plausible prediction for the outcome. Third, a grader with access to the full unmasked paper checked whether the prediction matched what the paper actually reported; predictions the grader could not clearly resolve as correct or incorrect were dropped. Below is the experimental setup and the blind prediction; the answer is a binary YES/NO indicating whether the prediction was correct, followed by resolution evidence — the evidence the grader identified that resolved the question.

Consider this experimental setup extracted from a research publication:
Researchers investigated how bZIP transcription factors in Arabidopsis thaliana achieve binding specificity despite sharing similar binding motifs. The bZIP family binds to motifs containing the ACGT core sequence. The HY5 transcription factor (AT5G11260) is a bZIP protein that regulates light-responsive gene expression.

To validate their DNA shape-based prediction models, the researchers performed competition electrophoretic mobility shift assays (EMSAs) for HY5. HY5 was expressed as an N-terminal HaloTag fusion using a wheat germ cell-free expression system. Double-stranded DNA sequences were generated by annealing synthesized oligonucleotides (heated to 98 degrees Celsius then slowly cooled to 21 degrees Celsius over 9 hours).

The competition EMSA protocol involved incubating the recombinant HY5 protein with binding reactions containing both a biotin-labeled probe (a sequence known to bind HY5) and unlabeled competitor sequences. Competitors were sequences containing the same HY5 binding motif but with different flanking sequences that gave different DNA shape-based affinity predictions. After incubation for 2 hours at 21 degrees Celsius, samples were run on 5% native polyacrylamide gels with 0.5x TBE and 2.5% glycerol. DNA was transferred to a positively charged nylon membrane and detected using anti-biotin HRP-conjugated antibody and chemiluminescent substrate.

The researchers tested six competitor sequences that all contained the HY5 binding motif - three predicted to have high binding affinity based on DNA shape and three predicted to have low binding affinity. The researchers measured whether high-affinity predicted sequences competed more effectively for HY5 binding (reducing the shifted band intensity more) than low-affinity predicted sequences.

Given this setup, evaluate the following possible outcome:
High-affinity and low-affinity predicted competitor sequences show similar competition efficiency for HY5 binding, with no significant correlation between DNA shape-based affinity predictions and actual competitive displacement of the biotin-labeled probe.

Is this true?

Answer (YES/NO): NO